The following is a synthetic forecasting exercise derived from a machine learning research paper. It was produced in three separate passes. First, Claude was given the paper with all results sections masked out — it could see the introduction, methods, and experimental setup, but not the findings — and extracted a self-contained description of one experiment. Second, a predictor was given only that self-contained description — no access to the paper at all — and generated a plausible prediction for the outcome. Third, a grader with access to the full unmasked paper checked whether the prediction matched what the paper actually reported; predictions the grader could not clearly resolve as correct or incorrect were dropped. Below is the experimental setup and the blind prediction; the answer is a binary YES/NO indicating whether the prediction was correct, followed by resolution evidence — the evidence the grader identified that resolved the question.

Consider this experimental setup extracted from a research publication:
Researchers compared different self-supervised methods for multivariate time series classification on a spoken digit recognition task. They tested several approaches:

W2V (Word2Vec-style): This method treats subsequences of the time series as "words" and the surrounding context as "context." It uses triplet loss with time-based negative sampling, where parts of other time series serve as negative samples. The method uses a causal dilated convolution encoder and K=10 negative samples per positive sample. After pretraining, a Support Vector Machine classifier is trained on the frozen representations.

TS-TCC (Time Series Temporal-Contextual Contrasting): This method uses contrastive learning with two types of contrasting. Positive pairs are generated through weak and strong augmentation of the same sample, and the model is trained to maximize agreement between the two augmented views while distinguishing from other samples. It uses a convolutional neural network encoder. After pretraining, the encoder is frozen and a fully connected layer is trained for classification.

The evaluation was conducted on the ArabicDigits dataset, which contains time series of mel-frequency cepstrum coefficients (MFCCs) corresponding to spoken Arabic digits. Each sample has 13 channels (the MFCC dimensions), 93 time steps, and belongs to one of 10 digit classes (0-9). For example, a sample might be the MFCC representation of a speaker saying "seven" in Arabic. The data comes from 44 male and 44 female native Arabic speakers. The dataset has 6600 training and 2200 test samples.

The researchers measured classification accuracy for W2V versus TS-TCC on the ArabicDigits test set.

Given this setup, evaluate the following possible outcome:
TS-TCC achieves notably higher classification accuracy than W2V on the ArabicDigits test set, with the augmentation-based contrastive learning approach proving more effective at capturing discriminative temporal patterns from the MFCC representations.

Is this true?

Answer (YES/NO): YES